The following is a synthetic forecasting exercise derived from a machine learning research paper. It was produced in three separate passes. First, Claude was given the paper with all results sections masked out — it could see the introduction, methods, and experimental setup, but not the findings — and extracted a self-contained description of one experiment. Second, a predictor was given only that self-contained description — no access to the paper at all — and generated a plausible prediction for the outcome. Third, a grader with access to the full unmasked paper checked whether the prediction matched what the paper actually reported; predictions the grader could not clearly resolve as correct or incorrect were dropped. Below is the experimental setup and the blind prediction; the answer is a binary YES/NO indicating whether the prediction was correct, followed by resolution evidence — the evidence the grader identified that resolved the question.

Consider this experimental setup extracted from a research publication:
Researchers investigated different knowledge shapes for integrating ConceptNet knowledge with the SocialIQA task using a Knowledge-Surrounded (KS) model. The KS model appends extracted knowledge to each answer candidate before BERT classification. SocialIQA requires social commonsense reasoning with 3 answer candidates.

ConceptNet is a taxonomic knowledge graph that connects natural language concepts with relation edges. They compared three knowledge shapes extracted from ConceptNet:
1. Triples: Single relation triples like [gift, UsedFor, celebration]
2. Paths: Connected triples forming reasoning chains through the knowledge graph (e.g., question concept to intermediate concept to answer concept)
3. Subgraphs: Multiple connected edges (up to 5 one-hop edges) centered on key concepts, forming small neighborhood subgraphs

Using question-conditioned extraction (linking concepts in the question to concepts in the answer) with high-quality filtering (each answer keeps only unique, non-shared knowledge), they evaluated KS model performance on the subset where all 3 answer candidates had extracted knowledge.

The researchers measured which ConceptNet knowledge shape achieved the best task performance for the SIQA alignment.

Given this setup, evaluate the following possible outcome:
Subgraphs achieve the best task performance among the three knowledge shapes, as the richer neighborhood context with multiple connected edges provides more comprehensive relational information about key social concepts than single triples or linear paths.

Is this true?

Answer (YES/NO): NO